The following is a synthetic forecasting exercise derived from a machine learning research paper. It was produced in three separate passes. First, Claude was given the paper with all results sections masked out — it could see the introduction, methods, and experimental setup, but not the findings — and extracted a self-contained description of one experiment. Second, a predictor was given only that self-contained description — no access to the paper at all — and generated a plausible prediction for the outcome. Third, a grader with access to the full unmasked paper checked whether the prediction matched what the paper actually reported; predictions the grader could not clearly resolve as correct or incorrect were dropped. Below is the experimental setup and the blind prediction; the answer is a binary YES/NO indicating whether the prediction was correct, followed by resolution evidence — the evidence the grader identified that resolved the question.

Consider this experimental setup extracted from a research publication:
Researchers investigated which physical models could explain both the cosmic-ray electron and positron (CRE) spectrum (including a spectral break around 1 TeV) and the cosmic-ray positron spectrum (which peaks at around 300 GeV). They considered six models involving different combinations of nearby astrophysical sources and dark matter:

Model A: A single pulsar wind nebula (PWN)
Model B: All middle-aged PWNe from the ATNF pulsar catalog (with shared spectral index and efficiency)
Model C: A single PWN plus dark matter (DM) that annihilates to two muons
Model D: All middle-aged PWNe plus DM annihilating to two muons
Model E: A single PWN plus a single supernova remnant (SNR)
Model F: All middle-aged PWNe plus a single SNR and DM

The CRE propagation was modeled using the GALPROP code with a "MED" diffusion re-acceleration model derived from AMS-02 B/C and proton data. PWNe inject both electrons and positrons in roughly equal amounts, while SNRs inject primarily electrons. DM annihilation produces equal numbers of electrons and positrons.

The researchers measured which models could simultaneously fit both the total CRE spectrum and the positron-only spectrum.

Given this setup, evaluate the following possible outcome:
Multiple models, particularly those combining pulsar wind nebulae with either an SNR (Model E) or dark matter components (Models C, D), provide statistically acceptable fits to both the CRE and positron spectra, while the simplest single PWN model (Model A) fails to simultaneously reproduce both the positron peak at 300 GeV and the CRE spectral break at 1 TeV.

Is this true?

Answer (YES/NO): NO